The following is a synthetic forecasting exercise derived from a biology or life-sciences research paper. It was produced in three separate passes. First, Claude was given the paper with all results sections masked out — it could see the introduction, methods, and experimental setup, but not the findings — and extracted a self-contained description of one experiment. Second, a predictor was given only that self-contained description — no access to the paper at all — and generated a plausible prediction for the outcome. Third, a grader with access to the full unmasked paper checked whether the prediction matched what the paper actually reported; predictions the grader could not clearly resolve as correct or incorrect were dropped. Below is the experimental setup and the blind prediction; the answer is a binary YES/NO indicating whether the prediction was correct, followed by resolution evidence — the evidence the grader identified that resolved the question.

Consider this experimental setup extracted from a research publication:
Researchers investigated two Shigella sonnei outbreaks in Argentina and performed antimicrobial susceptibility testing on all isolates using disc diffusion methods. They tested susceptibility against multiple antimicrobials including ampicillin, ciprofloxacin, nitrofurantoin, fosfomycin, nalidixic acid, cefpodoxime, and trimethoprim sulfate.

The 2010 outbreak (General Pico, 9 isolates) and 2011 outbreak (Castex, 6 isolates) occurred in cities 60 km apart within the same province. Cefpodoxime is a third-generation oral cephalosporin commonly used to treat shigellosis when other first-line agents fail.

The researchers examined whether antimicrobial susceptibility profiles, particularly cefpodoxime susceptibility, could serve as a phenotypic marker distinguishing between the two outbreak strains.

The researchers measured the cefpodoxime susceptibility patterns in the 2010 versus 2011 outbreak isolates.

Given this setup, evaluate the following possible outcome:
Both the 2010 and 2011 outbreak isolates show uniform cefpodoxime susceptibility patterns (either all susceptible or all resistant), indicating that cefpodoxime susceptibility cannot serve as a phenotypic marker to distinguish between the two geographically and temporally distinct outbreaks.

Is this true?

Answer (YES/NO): NO